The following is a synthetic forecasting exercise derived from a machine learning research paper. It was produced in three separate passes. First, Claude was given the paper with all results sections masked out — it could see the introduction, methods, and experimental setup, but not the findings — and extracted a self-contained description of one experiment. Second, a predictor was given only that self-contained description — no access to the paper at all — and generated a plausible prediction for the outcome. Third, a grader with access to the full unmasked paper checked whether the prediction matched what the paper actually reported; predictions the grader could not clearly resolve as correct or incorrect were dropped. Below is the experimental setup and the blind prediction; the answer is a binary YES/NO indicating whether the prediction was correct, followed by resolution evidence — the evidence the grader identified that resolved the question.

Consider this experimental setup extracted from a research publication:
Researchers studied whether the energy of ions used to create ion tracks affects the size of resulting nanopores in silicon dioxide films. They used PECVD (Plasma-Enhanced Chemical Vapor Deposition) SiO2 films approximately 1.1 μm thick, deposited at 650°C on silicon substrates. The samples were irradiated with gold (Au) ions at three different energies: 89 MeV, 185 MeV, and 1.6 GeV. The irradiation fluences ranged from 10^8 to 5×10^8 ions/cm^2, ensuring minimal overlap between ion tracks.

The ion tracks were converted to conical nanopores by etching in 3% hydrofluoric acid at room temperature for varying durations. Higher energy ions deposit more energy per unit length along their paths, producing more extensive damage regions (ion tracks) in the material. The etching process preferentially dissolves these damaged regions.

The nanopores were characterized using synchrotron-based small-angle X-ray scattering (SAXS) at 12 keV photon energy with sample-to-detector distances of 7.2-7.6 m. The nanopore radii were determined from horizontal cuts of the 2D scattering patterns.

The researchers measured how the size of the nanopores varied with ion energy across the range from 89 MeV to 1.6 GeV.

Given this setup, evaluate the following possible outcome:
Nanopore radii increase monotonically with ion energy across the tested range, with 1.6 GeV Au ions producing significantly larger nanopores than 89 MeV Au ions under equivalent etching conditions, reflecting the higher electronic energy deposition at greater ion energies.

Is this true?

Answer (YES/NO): NO